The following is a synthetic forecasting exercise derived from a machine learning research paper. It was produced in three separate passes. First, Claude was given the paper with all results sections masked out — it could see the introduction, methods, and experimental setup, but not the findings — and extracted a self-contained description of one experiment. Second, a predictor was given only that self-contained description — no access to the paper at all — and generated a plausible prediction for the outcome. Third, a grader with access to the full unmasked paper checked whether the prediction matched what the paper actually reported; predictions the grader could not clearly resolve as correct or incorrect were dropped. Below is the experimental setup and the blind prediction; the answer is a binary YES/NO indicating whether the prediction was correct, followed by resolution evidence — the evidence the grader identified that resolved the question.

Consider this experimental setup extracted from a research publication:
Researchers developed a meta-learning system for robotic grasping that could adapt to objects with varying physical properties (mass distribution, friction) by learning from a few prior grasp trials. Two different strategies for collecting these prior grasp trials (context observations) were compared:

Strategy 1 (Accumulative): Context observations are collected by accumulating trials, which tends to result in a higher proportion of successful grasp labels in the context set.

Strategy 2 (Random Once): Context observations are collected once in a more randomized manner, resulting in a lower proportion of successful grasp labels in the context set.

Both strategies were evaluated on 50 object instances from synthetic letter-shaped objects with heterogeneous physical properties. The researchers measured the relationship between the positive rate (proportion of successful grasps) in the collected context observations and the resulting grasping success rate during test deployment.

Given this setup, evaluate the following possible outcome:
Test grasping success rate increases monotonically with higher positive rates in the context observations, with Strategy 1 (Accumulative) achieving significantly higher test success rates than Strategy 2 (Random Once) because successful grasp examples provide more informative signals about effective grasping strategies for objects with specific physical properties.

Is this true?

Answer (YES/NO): NO